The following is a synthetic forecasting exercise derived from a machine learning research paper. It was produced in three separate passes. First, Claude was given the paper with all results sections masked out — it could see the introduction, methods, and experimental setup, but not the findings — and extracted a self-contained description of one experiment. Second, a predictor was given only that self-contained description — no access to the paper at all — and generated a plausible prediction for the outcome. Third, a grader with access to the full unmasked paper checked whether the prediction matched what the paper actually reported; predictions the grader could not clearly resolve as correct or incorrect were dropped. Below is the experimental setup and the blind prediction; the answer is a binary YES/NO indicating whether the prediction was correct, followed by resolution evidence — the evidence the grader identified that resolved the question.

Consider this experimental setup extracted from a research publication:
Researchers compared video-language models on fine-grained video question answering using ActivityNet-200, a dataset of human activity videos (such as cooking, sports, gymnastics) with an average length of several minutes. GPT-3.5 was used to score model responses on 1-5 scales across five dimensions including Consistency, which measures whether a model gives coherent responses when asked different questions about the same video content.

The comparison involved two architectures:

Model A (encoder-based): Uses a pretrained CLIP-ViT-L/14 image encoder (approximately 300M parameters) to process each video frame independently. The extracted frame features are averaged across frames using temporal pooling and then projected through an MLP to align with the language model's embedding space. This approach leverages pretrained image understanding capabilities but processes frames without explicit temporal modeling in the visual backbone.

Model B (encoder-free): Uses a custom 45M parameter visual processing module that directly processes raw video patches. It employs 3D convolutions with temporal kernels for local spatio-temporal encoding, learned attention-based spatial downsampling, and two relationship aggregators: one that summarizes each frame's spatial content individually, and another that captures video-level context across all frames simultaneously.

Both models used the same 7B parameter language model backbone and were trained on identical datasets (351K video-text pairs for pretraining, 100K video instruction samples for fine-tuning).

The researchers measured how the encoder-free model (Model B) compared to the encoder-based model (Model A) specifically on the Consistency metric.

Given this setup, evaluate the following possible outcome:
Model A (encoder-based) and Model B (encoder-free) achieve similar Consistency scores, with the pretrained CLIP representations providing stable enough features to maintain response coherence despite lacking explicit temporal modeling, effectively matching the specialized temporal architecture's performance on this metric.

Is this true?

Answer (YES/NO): NO